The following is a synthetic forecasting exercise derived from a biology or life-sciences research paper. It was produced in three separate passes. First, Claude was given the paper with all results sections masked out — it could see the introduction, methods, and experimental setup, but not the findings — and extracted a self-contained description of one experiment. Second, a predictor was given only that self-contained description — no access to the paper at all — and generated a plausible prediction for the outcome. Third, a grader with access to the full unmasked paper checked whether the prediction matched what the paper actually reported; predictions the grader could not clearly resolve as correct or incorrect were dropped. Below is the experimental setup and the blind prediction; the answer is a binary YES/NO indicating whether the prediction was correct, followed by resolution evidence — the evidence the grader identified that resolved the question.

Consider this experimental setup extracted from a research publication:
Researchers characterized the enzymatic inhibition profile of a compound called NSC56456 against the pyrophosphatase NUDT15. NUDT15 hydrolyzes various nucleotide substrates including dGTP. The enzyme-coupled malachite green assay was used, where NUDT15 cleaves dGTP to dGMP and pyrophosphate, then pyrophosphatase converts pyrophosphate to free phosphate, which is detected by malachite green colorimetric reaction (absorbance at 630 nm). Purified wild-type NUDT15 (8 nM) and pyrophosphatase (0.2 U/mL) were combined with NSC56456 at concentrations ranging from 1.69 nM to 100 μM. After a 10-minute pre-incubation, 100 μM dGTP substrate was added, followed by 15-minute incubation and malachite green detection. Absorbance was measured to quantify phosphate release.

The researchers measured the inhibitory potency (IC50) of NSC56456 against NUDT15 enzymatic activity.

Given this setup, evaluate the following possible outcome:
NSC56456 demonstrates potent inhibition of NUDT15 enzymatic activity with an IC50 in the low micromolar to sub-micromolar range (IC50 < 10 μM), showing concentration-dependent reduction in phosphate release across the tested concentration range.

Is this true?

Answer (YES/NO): YES